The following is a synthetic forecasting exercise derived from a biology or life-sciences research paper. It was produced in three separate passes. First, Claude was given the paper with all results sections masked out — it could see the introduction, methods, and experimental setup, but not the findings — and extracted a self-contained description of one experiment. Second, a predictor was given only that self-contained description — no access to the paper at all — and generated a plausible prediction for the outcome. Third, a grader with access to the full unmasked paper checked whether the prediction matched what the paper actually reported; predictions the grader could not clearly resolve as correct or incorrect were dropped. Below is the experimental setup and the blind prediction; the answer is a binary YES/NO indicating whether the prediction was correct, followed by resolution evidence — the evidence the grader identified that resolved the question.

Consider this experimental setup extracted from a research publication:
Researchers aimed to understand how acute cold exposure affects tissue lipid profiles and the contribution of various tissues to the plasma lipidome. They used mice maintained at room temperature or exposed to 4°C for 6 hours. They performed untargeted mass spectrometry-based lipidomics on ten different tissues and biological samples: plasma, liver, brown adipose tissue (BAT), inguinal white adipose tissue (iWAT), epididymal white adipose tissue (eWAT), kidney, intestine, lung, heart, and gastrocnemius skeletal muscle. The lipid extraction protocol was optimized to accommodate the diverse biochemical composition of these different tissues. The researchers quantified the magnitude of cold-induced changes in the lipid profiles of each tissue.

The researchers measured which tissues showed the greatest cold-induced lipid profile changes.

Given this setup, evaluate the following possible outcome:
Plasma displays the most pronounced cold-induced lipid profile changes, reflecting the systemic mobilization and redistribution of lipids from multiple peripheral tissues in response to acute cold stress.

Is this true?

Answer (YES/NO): NO